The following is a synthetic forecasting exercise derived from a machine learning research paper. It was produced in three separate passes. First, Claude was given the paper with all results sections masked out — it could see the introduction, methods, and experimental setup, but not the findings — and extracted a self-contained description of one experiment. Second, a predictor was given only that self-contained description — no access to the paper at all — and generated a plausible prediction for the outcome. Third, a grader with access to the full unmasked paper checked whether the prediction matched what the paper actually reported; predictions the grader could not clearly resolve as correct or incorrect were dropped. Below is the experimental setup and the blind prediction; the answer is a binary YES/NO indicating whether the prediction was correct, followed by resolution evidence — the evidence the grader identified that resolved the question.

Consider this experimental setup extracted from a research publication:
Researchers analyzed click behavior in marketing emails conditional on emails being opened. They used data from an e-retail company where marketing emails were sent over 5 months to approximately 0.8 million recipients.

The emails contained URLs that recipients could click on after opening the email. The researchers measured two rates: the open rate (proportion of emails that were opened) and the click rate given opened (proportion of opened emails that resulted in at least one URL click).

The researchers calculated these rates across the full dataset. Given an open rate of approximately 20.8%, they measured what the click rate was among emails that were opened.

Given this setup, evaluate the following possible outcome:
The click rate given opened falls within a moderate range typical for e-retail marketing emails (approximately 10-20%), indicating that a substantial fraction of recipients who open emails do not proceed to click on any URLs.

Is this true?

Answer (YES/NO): NO